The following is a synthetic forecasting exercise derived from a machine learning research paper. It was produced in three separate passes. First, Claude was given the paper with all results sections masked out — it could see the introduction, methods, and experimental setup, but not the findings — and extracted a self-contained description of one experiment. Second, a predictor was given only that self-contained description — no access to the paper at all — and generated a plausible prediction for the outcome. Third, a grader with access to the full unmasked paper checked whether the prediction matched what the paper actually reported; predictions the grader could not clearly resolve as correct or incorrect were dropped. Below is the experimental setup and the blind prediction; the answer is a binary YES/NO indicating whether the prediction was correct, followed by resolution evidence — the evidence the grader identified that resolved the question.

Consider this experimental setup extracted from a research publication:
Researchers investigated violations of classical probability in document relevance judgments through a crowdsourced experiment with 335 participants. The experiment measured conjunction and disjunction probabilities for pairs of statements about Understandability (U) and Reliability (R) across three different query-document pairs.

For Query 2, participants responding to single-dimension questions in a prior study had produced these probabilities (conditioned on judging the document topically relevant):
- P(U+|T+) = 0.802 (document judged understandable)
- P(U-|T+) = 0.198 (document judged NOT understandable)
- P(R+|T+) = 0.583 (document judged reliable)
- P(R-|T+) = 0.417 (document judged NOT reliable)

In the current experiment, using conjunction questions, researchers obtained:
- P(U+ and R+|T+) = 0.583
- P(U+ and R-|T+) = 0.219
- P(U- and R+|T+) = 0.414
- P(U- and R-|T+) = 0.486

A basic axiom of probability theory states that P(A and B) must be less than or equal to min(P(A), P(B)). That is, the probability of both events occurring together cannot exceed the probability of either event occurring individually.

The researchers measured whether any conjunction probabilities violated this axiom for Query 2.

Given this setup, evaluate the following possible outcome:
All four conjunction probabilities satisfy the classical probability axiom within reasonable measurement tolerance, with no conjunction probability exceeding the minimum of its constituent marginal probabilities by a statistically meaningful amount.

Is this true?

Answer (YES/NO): NO